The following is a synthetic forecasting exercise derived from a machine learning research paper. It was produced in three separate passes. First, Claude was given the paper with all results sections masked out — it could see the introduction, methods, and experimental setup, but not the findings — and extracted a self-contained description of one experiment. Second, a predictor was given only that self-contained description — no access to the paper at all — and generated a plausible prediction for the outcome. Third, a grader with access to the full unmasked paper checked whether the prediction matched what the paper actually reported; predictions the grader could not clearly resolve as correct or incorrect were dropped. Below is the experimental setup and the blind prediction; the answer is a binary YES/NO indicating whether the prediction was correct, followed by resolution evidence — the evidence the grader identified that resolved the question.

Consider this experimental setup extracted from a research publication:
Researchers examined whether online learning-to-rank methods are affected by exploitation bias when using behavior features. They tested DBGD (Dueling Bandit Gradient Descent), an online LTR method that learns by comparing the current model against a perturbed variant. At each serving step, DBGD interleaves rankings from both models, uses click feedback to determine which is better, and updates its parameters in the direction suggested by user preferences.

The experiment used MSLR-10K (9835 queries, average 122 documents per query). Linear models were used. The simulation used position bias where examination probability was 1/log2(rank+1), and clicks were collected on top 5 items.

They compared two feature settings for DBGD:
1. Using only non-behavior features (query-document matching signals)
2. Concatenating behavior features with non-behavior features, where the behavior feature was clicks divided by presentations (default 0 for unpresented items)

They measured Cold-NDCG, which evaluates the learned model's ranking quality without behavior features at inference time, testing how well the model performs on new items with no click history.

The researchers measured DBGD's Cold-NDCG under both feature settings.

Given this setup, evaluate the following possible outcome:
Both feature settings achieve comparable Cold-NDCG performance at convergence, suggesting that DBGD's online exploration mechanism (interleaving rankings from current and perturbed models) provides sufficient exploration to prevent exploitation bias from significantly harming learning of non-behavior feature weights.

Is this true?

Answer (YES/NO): NO